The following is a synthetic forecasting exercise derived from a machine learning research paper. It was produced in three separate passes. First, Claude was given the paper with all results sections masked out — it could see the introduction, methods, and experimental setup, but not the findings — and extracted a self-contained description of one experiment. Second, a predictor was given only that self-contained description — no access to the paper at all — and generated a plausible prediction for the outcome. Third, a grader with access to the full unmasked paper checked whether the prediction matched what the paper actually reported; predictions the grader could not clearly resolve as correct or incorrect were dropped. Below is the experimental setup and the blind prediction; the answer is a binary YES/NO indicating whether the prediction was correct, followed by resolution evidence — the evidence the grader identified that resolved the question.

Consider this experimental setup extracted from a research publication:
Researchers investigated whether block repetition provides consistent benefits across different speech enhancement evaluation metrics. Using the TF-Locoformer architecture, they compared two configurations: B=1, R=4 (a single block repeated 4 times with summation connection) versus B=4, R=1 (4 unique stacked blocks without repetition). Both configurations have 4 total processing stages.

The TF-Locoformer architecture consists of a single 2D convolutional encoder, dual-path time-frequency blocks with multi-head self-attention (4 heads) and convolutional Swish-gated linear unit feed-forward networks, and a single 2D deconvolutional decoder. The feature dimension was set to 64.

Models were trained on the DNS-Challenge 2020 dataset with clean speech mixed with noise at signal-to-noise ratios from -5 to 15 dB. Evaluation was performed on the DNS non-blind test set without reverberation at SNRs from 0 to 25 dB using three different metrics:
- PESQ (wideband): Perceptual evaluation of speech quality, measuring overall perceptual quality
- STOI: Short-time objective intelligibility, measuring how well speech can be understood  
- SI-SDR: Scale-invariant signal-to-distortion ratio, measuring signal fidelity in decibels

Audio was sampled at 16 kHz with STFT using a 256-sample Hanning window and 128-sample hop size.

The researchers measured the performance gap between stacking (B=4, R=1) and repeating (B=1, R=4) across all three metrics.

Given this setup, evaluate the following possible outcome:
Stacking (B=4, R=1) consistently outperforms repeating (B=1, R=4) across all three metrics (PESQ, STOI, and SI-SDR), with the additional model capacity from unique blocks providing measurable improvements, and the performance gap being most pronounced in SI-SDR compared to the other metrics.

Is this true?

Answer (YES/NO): NO